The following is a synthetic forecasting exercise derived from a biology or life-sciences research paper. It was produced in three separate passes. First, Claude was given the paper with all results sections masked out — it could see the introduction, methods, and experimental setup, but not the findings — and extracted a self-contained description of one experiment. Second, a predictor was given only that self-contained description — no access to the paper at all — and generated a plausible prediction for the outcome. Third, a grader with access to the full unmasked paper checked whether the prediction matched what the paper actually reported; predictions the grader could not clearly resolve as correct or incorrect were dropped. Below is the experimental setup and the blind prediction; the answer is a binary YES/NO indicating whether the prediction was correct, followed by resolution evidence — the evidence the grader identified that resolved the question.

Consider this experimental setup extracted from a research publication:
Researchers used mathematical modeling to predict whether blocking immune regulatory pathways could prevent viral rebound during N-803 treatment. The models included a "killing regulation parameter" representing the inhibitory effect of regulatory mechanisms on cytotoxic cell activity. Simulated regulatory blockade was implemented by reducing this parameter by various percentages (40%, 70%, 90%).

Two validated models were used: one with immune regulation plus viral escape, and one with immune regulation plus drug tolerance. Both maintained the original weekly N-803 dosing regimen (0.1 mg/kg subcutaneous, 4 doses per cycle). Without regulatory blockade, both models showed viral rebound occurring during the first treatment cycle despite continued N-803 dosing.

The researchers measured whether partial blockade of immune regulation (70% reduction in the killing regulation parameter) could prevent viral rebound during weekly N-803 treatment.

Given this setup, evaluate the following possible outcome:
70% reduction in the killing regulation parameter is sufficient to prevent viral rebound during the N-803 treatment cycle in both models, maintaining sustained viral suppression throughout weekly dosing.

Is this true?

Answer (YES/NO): YES